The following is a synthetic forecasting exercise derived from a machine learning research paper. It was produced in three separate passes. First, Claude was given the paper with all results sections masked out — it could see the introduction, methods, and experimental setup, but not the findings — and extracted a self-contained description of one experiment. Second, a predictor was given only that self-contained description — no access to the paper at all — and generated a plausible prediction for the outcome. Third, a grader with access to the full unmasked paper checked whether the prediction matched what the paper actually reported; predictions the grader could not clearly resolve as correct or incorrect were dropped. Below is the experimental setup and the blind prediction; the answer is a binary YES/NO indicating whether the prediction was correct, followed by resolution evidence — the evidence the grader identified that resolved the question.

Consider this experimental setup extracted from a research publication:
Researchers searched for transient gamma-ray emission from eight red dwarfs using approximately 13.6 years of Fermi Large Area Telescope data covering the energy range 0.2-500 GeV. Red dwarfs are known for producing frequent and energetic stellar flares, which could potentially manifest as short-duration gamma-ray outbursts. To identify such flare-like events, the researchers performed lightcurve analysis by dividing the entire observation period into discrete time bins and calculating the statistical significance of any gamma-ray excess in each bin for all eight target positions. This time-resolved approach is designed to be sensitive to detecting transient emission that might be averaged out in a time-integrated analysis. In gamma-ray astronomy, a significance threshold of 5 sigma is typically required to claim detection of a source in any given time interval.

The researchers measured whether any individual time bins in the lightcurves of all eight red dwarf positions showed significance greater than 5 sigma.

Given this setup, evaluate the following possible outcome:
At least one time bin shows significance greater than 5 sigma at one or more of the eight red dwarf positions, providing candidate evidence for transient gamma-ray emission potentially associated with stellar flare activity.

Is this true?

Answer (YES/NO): NO